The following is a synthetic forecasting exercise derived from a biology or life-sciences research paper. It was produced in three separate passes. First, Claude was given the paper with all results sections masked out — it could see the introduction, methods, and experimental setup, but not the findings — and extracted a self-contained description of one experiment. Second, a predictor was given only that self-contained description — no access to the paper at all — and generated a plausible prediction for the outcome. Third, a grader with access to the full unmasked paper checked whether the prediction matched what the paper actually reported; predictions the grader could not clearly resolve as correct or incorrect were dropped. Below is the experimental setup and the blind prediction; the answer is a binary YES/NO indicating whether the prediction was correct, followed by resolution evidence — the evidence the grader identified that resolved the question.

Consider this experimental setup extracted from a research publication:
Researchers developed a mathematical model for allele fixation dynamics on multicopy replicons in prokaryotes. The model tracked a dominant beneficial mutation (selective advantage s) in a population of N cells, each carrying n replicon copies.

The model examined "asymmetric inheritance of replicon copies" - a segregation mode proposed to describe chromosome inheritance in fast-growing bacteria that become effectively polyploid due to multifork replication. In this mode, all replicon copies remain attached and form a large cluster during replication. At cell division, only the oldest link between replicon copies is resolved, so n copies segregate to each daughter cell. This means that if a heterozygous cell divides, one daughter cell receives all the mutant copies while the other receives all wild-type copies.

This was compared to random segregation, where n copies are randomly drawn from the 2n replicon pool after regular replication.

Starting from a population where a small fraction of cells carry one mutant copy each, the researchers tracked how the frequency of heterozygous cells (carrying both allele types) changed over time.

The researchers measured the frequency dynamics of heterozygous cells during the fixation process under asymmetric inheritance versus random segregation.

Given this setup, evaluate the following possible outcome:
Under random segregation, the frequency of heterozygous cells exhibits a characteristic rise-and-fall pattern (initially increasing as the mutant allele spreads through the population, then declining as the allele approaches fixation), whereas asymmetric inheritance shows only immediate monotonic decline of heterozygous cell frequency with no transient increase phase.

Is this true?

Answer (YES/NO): YES